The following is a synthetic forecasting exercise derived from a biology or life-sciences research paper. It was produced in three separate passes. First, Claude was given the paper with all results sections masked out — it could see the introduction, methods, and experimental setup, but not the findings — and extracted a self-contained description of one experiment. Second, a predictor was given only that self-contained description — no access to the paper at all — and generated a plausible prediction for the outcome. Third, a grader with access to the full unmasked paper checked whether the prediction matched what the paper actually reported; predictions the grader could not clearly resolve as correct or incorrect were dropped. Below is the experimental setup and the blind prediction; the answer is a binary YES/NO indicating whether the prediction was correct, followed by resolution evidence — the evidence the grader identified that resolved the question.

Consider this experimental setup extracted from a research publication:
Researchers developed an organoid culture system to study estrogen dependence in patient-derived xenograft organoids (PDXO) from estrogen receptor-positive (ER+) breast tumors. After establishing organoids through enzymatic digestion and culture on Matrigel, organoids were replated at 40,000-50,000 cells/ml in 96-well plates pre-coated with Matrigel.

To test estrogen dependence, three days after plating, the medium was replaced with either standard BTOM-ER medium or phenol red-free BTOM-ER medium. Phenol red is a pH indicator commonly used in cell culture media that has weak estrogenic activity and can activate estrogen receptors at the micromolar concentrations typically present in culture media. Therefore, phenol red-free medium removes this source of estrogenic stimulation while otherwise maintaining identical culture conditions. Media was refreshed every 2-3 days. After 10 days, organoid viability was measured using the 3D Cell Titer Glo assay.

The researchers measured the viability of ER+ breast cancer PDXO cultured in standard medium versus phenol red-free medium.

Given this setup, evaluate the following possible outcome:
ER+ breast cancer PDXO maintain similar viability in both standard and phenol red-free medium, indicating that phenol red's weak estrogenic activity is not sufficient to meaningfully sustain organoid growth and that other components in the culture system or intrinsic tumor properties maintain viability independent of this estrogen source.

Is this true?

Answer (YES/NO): NO